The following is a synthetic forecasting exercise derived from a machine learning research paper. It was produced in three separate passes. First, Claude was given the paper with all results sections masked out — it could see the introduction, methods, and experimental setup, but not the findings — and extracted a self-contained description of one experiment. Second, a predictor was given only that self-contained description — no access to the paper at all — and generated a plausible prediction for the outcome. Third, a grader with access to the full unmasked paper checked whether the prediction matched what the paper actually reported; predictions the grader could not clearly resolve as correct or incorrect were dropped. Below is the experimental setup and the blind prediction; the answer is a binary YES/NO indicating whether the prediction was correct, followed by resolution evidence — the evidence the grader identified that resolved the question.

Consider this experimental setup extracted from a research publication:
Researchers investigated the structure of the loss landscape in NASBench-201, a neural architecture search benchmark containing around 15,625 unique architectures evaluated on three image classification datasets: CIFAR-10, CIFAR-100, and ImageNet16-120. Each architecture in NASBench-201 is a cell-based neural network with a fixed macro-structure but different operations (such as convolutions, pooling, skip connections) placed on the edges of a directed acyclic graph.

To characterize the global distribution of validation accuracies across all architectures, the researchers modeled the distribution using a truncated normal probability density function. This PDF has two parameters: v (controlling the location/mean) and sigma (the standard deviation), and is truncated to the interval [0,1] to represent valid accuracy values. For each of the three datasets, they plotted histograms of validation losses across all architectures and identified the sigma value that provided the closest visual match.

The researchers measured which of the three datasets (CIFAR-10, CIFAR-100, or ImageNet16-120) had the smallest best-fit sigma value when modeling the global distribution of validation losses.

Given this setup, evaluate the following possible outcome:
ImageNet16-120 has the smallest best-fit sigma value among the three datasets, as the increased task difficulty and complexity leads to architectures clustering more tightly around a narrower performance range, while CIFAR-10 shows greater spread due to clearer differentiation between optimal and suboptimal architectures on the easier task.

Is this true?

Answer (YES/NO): NO